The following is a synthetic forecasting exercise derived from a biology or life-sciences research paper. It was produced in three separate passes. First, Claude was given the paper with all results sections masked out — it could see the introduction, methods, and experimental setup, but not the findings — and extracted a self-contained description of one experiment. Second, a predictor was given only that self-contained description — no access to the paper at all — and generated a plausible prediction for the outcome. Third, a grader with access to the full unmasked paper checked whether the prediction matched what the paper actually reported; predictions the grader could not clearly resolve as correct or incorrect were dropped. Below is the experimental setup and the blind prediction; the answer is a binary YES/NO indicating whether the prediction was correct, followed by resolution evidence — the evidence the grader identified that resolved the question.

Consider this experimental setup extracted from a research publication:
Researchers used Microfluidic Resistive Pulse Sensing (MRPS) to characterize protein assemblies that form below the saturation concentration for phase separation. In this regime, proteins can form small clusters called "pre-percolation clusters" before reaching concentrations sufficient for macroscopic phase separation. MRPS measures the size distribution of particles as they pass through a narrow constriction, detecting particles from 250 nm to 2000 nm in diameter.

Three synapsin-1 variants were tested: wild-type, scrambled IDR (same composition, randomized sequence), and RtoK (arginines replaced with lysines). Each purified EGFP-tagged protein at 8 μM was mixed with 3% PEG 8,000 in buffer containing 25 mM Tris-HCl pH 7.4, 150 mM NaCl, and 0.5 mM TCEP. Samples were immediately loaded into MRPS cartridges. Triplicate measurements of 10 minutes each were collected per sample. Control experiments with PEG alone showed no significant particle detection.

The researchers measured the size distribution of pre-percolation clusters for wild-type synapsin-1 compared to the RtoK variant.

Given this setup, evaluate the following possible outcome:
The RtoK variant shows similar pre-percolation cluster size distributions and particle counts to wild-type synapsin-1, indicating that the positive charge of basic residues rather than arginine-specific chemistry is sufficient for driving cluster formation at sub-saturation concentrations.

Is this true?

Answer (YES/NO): NO